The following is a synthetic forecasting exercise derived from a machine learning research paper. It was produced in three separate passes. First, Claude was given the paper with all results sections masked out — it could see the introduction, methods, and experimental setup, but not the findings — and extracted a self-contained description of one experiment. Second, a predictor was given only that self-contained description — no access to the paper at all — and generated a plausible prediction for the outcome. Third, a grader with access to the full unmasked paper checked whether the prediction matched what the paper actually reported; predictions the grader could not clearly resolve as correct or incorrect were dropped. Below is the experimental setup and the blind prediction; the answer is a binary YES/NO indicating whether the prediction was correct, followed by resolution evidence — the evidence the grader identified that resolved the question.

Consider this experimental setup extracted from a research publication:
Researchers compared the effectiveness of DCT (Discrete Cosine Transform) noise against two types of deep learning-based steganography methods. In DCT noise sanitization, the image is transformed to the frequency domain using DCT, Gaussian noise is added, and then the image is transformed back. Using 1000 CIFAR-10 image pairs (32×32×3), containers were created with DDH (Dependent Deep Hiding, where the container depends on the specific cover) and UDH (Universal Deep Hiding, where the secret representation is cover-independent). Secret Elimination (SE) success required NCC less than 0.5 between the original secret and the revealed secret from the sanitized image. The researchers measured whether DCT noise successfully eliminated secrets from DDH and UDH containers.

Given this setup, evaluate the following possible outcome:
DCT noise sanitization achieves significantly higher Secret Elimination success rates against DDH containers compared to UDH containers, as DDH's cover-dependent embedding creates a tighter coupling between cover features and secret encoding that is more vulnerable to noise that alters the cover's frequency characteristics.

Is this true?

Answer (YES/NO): NO